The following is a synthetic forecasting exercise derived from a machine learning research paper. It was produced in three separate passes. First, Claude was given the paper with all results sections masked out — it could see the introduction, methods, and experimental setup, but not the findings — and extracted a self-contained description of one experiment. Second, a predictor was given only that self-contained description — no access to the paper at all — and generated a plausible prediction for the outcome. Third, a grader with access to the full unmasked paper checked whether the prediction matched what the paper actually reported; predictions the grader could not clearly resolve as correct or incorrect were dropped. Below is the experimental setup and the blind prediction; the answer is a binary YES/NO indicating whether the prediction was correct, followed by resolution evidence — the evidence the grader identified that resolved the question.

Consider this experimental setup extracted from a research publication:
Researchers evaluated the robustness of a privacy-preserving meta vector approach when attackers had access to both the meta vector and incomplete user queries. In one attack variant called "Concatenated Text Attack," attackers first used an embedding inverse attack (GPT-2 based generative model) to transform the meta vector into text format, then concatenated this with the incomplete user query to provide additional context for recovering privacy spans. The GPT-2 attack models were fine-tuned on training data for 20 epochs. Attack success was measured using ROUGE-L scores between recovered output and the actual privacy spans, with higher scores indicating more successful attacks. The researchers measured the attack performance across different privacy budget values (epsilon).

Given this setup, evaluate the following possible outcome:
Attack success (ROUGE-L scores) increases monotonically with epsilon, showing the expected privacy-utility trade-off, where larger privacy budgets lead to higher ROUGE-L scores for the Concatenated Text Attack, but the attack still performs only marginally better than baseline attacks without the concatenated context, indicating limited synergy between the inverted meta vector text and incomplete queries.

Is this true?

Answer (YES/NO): NO